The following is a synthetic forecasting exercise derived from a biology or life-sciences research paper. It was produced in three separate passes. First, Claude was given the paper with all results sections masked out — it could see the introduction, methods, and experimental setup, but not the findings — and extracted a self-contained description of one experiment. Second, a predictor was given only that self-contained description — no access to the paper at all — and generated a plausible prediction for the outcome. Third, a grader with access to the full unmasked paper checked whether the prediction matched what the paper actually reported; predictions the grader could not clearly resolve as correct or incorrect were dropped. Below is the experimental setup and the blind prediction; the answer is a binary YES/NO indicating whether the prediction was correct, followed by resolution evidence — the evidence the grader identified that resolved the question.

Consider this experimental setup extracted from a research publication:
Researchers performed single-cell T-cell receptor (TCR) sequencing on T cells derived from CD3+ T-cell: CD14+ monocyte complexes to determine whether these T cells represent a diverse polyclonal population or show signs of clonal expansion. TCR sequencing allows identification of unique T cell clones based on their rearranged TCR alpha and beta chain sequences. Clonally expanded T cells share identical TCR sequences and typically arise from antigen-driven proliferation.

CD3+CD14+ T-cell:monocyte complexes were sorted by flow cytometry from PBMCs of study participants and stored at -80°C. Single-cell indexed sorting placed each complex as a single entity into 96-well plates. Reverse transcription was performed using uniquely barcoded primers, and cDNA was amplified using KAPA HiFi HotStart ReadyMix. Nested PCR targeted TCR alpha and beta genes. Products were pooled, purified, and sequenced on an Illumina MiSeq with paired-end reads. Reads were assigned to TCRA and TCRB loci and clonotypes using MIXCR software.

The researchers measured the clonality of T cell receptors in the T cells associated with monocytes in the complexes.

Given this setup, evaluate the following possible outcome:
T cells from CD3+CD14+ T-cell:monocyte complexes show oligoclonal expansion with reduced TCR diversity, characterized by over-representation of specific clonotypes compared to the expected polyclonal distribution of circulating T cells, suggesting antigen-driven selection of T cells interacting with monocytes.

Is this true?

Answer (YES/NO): NO